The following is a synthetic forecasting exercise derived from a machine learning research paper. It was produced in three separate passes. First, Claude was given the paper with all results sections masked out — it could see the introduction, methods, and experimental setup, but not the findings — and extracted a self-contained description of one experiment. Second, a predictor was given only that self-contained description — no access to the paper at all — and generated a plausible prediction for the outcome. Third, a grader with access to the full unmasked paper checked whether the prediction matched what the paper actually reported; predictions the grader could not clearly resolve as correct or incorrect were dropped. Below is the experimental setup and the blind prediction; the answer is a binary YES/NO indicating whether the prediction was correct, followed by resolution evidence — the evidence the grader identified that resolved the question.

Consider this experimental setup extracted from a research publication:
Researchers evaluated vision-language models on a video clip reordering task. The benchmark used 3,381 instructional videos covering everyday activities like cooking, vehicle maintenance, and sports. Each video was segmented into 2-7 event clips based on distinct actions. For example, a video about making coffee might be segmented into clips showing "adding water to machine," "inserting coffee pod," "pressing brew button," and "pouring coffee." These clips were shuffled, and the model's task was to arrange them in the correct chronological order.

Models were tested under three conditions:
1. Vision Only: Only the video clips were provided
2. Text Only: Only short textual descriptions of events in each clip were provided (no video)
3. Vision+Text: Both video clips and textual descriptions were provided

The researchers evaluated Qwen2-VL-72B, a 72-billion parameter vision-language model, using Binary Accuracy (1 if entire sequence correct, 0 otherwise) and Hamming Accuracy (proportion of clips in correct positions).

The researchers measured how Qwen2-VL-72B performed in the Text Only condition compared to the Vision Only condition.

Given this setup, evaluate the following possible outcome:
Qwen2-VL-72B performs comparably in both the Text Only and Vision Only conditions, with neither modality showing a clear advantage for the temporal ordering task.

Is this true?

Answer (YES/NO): NO